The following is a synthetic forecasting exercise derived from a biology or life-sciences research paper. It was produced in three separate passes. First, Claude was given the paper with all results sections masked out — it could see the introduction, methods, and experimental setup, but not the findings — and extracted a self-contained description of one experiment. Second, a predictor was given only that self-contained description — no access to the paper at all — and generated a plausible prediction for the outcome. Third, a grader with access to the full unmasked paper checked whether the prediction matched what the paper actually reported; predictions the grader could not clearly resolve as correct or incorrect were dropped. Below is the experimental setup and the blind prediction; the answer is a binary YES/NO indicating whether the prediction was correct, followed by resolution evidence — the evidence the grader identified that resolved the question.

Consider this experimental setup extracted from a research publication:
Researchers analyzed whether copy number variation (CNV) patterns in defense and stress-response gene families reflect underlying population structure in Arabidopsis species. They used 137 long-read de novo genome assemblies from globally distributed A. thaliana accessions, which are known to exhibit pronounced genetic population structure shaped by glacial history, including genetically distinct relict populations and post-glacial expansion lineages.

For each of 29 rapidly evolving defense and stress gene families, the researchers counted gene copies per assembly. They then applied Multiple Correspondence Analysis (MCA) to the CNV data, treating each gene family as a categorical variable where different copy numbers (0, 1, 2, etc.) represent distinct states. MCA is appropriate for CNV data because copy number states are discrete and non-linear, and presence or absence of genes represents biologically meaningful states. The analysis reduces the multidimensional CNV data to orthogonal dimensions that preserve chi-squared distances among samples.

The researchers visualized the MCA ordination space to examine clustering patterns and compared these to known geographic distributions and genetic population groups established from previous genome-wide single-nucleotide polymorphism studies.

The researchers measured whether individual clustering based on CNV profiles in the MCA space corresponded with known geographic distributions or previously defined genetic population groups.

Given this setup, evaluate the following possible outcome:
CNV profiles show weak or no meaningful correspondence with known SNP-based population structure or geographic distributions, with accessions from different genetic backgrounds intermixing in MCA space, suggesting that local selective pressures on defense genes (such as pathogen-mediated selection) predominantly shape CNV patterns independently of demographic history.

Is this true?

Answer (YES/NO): NO